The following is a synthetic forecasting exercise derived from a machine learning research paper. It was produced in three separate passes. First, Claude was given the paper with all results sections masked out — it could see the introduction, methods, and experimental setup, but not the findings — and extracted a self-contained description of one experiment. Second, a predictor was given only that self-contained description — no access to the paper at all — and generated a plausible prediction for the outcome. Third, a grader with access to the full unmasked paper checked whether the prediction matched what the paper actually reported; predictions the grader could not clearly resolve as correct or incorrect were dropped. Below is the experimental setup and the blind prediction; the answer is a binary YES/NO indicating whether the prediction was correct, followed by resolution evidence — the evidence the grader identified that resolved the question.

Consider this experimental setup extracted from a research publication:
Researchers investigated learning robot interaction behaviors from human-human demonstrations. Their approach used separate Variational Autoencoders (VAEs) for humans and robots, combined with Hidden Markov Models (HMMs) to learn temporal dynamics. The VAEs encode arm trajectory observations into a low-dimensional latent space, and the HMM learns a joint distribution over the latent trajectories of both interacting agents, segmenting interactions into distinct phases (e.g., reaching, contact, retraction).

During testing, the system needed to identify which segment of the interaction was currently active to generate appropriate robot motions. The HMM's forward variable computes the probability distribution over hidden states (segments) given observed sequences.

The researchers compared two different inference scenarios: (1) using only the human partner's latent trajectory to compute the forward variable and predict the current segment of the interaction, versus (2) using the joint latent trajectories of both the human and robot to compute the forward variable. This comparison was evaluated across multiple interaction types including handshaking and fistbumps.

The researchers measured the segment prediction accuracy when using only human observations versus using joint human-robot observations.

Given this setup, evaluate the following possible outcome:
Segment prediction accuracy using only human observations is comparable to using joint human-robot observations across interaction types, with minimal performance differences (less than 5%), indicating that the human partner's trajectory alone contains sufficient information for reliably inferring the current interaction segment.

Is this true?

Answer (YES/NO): NO